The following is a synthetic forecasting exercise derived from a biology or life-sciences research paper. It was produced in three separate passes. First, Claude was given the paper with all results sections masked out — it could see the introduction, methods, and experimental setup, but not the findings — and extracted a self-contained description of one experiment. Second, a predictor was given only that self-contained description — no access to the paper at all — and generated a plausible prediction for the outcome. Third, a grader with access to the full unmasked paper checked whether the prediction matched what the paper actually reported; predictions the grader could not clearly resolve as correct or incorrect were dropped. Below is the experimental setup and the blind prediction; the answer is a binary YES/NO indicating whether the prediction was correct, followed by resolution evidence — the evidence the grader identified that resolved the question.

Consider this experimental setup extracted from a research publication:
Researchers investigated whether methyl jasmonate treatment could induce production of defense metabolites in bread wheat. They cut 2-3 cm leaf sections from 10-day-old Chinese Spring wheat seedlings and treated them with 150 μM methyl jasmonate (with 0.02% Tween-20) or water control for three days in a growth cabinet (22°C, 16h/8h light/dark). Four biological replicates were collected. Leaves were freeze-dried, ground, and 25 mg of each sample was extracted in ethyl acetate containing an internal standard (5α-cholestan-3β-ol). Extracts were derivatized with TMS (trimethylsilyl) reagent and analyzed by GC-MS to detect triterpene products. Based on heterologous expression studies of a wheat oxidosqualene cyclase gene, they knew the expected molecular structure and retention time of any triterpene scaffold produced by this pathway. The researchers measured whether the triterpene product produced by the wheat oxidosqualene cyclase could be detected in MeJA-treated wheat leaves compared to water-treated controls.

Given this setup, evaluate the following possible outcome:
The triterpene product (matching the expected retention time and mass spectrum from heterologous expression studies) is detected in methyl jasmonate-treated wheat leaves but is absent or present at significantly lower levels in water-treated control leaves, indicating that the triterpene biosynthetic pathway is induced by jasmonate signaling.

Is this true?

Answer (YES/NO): YES